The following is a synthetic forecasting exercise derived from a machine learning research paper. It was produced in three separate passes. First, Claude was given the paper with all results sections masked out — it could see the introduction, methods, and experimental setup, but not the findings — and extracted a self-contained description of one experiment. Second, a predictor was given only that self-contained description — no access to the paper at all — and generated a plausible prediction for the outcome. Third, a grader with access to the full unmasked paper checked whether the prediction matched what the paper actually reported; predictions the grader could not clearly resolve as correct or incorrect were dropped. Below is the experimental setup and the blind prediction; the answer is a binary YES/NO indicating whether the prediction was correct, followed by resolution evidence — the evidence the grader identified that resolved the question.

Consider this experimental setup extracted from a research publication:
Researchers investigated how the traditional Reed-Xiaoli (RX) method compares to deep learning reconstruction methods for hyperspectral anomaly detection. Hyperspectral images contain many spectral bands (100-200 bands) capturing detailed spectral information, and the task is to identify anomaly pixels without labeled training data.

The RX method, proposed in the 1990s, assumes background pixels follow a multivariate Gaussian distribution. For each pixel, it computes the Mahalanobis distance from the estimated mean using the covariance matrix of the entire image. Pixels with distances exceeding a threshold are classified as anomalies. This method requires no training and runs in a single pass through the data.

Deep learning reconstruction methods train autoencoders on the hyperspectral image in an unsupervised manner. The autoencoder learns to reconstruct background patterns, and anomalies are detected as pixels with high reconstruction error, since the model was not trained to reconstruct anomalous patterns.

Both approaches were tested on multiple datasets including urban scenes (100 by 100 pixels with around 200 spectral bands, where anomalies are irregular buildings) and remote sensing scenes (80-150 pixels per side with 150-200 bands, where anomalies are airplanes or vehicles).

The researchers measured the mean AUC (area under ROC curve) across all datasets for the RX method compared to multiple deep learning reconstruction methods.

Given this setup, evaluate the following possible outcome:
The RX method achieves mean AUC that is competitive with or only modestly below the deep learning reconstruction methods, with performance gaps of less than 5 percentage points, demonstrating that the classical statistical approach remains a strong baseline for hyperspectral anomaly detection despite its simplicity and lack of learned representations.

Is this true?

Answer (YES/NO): NO